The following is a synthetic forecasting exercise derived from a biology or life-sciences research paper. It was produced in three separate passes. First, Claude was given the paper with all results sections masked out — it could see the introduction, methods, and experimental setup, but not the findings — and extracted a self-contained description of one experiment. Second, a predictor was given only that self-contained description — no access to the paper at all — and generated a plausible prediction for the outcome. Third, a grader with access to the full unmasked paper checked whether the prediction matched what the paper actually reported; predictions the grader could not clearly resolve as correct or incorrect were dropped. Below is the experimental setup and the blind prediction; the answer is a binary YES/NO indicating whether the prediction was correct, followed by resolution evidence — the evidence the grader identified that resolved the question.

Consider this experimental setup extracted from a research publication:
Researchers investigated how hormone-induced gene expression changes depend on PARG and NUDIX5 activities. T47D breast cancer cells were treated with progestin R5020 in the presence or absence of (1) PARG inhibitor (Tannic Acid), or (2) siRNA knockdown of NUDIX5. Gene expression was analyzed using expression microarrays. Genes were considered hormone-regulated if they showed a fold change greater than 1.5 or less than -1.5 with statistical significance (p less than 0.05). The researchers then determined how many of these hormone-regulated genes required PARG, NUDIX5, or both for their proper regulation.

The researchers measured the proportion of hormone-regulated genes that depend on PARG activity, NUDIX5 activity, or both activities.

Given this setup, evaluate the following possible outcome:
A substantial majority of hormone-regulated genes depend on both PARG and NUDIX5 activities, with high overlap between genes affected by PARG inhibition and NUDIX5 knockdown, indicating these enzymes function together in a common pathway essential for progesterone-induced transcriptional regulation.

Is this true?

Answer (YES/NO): NO